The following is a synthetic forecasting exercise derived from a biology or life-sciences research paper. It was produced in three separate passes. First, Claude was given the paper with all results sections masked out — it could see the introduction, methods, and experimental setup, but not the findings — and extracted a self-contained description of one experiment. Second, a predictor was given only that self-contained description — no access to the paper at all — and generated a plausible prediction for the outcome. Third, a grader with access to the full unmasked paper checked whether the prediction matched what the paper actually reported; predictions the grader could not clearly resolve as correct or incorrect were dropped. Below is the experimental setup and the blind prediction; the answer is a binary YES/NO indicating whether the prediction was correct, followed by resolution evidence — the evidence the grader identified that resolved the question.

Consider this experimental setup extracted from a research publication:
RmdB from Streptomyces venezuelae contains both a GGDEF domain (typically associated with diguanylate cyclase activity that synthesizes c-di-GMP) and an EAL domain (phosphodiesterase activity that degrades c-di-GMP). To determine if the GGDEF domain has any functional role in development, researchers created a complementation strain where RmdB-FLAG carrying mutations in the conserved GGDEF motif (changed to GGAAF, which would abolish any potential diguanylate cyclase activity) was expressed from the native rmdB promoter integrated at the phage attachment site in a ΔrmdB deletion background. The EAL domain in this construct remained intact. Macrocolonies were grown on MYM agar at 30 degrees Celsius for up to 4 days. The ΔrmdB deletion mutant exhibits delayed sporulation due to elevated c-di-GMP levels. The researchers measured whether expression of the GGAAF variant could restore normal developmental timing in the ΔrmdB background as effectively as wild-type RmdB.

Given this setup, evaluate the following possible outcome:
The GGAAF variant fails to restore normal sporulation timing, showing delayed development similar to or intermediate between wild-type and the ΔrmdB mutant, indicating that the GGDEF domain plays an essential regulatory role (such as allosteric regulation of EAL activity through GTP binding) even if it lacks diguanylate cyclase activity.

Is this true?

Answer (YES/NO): NO